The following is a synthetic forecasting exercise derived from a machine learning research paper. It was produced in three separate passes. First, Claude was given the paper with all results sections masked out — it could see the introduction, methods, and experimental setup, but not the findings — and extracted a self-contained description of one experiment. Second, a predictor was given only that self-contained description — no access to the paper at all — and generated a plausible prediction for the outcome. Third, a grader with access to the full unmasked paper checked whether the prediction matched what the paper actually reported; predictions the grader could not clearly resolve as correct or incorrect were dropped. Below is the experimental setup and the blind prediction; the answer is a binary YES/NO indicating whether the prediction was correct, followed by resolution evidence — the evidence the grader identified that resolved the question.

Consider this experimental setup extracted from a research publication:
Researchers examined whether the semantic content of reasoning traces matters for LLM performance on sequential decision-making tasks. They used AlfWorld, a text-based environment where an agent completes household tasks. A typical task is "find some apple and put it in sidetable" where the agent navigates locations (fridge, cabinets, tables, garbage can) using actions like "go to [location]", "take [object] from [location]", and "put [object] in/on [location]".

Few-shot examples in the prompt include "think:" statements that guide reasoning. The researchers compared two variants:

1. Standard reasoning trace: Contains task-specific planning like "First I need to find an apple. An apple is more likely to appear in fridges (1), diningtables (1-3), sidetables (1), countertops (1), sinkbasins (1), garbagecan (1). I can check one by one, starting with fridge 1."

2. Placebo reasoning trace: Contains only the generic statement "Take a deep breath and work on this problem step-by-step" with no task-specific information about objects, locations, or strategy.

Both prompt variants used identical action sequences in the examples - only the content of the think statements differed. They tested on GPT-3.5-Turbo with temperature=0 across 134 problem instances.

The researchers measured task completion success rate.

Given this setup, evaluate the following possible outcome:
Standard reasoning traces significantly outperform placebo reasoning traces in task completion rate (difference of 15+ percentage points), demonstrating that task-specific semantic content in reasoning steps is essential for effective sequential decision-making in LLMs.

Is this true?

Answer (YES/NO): NO